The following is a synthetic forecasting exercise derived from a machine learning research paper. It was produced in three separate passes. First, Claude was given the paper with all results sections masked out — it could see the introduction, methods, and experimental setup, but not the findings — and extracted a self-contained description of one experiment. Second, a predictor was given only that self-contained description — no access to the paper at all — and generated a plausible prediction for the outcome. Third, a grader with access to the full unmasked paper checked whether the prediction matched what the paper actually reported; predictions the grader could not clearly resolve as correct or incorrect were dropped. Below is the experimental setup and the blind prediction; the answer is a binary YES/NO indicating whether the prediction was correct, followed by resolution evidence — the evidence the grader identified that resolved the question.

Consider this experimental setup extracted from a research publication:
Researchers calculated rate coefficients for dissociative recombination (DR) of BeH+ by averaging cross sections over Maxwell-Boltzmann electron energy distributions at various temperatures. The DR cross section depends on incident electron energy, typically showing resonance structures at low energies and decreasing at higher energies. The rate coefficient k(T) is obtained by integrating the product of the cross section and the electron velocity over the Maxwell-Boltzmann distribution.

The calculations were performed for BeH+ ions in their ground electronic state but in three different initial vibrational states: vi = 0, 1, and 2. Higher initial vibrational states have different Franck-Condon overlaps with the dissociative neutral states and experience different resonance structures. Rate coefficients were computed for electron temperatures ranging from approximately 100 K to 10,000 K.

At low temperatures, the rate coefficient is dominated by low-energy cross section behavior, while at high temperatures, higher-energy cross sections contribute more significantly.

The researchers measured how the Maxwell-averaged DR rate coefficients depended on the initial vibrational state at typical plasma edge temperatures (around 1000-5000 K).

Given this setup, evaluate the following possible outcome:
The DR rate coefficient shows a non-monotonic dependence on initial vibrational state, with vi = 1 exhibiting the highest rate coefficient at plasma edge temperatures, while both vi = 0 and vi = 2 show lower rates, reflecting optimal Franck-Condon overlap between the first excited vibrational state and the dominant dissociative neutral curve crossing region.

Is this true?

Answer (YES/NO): NO